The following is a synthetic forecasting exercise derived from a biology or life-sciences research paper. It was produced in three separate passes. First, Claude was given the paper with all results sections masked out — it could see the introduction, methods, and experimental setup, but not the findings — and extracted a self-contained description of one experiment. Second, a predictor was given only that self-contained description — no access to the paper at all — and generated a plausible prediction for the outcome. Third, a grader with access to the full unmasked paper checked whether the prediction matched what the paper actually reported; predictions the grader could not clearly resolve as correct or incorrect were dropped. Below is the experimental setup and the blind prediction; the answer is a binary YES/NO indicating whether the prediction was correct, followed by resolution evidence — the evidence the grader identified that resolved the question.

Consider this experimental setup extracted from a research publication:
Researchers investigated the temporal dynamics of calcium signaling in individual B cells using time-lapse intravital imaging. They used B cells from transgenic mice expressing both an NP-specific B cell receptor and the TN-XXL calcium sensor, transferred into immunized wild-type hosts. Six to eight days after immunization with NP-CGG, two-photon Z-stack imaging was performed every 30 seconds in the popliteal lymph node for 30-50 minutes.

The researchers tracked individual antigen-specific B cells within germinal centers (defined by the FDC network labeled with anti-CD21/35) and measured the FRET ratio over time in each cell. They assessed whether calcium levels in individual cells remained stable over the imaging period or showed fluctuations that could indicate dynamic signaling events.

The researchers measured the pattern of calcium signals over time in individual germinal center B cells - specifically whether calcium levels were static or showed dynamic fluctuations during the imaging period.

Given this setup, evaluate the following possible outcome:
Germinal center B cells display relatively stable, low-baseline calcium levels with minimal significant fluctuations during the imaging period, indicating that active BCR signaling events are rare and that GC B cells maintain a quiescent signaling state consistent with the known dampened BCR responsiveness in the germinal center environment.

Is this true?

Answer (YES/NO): NO